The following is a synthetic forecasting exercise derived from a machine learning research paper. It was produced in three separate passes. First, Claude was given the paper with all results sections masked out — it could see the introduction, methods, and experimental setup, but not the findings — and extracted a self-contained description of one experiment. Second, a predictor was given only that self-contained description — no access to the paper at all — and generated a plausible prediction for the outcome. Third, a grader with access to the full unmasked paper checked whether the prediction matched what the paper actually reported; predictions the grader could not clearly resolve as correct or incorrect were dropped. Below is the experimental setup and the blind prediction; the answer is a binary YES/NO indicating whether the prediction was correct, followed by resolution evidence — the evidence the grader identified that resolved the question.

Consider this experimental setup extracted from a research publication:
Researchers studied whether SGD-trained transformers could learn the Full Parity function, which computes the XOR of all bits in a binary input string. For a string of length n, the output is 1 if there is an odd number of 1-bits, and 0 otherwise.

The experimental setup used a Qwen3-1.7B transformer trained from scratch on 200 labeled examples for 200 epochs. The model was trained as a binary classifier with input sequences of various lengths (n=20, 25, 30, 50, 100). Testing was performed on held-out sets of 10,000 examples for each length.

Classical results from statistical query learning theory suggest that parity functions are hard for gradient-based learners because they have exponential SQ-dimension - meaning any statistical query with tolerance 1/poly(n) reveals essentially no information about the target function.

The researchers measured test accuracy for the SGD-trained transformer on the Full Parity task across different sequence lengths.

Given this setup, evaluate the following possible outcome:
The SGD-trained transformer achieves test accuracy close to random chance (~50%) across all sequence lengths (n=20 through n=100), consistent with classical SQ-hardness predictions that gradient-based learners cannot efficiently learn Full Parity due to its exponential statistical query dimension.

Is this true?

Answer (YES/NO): YES